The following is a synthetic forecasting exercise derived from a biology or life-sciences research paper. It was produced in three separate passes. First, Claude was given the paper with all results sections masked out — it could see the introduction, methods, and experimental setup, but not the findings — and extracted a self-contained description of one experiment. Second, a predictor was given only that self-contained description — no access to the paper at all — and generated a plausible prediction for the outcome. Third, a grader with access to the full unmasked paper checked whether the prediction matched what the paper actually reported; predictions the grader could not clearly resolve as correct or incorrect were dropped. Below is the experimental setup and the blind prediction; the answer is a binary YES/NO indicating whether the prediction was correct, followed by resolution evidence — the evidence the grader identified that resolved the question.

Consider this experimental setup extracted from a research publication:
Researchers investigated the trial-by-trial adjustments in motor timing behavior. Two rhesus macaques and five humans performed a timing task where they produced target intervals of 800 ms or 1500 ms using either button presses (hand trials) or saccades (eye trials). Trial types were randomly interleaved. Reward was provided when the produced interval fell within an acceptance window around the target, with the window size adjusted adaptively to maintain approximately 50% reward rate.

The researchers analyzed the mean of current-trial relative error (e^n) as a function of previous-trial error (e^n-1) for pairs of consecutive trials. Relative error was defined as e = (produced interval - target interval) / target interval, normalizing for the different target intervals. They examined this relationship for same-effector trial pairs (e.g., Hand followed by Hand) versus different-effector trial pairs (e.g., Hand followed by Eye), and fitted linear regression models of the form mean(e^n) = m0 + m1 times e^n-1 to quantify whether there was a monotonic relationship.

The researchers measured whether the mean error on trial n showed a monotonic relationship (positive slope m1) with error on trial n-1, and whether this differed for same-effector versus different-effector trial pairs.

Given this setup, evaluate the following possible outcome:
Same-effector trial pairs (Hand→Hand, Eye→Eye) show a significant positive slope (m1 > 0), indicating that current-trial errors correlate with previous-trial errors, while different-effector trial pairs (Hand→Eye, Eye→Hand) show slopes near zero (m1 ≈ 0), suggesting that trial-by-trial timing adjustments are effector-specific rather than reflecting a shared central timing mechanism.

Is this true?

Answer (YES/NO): NO